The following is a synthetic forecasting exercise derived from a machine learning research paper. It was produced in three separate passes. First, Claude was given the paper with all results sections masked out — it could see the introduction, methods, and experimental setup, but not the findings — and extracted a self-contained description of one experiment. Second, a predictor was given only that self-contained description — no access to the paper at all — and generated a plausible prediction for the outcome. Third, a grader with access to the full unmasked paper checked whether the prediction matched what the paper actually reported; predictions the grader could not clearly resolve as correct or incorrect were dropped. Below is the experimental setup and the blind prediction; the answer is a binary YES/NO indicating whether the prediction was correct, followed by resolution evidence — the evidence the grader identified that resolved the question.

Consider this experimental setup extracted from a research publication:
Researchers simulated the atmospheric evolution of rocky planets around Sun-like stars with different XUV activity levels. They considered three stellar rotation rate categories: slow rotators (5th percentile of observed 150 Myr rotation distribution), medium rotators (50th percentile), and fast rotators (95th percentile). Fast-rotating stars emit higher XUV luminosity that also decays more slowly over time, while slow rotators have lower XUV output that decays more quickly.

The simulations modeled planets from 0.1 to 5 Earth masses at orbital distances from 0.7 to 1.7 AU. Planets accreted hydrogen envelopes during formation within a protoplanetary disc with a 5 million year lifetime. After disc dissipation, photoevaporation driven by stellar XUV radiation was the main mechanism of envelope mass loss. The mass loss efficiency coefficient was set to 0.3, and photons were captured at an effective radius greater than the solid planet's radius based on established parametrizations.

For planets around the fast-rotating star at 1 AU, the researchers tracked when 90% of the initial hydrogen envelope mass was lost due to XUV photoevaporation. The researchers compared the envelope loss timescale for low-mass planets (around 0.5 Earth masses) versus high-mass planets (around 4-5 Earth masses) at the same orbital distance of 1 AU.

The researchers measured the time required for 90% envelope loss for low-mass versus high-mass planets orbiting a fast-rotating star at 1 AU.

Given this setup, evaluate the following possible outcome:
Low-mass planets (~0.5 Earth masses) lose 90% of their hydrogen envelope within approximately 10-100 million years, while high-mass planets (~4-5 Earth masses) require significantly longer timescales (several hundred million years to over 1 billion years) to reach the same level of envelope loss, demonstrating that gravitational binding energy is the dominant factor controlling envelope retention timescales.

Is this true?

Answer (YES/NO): NO